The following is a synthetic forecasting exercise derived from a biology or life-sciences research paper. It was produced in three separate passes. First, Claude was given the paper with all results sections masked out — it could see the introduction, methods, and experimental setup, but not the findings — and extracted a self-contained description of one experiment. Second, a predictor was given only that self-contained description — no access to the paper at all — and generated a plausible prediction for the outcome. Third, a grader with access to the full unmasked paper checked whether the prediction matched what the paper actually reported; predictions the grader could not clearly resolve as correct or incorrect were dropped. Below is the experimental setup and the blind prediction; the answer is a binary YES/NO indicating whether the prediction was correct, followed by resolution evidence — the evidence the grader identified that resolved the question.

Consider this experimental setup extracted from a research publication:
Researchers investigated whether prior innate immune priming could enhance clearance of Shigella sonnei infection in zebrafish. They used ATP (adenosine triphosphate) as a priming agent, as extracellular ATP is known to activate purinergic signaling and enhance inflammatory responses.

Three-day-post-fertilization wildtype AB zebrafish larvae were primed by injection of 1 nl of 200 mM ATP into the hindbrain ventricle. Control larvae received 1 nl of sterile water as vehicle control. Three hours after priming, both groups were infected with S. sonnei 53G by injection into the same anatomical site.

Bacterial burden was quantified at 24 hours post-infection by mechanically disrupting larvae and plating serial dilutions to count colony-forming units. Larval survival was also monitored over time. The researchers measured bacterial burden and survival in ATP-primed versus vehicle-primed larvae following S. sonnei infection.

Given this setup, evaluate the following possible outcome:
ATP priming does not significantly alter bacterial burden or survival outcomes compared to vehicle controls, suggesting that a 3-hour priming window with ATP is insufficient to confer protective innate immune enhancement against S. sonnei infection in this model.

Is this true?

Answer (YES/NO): NO